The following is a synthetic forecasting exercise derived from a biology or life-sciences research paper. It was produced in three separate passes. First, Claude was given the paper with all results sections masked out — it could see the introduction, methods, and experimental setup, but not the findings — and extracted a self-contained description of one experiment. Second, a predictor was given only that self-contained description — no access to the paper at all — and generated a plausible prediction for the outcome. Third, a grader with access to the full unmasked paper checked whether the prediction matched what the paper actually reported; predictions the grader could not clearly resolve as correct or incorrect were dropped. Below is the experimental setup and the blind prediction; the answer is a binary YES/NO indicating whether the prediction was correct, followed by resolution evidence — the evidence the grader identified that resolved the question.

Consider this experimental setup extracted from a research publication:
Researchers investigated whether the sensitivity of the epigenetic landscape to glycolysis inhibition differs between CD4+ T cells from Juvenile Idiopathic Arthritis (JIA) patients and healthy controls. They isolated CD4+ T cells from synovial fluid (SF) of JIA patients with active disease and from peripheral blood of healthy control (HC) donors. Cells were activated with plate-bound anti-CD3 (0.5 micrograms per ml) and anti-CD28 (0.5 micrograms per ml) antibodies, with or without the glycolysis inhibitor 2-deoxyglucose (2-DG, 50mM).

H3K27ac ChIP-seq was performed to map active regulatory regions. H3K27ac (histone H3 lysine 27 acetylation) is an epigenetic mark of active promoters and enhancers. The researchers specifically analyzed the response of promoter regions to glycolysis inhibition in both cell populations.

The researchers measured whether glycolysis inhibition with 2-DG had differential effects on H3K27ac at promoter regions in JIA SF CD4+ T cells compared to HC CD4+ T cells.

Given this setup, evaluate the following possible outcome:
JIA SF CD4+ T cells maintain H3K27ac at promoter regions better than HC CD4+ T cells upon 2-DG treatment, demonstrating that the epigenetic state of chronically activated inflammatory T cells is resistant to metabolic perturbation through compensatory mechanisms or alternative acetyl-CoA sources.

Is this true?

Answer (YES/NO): NO